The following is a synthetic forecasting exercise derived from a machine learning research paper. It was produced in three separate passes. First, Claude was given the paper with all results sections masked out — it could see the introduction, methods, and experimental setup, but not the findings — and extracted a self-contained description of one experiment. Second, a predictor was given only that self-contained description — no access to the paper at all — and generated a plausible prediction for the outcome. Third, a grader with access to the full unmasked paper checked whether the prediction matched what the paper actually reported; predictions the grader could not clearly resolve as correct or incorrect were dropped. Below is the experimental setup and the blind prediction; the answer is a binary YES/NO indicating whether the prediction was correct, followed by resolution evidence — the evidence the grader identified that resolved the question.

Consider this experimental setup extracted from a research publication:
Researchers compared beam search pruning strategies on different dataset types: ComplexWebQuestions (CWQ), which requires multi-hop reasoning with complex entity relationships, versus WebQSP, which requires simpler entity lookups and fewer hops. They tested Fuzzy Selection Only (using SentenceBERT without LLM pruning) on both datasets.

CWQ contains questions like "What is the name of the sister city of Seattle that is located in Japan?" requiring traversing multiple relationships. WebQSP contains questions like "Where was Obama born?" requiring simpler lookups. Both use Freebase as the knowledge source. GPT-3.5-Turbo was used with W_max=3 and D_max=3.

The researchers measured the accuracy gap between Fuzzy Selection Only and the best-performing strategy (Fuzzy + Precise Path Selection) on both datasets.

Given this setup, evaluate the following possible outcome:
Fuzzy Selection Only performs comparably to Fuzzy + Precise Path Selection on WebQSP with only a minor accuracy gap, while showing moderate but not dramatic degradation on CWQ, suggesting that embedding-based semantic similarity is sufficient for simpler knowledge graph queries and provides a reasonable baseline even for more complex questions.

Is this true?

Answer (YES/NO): NO